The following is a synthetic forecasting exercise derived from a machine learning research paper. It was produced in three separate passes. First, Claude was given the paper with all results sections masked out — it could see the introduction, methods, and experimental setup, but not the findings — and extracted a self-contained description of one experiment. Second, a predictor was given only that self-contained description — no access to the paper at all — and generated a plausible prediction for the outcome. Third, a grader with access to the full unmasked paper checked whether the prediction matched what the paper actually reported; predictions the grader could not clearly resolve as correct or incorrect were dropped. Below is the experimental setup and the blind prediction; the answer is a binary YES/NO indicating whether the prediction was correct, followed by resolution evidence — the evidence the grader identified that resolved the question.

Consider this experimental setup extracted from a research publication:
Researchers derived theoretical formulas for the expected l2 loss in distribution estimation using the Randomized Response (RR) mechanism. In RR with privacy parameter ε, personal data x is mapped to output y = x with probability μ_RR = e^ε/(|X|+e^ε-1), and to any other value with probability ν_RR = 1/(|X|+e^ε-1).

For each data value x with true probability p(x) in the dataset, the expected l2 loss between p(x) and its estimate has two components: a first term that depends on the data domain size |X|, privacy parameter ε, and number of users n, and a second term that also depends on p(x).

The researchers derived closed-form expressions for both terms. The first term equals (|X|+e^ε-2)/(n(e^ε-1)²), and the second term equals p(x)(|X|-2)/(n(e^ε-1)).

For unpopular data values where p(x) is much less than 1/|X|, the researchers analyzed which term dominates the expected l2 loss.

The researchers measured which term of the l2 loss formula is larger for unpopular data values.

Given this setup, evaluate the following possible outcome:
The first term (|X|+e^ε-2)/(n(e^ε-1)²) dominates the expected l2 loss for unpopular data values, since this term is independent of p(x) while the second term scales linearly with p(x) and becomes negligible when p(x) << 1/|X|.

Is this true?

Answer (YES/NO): YES